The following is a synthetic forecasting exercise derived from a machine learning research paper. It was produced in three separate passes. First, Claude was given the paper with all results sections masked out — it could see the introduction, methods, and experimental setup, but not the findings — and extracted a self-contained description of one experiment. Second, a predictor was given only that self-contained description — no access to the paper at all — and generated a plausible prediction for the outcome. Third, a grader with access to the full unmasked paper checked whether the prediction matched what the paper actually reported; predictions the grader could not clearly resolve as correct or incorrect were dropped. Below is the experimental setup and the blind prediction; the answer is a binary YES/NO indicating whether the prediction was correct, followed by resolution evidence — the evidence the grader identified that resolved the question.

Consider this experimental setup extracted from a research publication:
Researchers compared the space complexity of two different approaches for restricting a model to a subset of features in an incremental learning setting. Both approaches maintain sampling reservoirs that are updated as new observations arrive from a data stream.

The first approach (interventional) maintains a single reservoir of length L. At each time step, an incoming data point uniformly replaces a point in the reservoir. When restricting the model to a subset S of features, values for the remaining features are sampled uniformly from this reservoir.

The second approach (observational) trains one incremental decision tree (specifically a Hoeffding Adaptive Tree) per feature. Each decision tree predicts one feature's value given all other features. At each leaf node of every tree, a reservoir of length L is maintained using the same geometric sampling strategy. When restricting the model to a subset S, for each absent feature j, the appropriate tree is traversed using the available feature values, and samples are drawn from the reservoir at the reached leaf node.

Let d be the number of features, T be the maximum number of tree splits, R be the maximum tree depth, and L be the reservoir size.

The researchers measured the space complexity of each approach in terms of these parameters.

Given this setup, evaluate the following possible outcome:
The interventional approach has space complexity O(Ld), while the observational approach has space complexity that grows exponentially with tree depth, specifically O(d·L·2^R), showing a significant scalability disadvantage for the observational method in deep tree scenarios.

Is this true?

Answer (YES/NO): NO